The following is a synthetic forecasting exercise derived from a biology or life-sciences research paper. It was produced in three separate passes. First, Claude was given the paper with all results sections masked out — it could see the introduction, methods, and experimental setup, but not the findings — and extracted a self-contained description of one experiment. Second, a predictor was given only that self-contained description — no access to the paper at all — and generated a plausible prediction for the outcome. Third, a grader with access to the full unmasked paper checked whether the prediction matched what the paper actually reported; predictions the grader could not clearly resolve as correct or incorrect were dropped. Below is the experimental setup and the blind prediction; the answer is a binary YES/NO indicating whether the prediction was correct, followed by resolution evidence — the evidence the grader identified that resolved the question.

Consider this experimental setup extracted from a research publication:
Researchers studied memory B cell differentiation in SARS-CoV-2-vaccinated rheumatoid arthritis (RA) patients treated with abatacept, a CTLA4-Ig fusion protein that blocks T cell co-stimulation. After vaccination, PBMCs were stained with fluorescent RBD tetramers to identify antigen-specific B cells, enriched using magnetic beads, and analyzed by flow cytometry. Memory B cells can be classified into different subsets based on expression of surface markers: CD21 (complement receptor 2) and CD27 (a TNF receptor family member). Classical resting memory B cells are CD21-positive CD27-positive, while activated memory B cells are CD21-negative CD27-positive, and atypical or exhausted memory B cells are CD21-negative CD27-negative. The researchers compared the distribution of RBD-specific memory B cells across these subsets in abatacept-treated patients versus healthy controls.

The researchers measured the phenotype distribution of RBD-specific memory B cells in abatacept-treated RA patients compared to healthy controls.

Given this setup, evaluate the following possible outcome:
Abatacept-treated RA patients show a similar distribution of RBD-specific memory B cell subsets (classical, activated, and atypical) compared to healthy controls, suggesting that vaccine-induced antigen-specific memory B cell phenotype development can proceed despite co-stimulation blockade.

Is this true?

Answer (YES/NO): NO